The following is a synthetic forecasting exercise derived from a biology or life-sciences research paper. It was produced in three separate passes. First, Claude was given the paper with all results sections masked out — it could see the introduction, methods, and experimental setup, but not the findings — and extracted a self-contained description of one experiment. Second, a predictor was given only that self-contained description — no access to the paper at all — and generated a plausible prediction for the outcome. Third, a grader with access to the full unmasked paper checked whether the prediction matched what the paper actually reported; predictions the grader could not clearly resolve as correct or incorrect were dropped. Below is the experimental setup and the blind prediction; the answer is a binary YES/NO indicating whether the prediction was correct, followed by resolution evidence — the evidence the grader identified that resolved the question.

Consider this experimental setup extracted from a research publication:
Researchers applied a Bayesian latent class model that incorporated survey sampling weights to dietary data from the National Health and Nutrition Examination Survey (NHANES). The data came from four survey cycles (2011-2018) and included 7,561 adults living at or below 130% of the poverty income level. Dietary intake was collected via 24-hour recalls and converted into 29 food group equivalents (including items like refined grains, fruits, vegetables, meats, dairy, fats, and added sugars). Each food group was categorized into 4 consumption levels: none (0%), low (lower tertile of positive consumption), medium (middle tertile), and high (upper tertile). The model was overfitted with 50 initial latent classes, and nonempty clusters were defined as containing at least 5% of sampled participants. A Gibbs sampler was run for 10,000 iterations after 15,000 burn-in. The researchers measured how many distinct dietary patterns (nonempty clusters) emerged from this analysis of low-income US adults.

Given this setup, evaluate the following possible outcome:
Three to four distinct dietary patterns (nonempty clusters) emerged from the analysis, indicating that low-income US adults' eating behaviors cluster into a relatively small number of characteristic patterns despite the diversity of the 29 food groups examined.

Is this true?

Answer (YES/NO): NO